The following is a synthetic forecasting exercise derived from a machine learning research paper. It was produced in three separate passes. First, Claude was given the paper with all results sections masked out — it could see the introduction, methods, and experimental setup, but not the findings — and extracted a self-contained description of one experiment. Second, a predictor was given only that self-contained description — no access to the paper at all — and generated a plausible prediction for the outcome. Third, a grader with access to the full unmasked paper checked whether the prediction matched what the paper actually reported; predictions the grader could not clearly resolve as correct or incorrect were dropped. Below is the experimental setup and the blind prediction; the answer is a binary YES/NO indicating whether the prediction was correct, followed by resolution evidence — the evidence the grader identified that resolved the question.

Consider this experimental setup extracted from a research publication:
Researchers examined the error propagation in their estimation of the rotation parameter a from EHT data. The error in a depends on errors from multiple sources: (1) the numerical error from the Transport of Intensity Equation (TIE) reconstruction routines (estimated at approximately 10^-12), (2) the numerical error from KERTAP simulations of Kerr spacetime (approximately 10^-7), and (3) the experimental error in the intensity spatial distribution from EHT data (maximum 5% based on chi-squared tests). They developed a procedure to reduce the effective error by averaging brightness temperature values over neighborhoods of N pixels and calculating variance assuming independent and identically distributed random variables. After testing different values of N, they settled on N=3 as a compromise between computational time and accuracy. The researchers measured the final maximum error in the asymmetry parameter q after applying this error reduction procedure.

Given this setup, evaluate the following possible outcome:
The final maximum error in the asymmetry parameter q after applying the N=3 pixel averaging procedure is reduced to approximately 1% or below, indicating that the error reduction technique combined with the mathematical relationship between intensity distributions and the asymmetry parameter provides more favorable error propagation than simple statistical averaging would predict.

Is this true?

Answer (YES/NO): NO